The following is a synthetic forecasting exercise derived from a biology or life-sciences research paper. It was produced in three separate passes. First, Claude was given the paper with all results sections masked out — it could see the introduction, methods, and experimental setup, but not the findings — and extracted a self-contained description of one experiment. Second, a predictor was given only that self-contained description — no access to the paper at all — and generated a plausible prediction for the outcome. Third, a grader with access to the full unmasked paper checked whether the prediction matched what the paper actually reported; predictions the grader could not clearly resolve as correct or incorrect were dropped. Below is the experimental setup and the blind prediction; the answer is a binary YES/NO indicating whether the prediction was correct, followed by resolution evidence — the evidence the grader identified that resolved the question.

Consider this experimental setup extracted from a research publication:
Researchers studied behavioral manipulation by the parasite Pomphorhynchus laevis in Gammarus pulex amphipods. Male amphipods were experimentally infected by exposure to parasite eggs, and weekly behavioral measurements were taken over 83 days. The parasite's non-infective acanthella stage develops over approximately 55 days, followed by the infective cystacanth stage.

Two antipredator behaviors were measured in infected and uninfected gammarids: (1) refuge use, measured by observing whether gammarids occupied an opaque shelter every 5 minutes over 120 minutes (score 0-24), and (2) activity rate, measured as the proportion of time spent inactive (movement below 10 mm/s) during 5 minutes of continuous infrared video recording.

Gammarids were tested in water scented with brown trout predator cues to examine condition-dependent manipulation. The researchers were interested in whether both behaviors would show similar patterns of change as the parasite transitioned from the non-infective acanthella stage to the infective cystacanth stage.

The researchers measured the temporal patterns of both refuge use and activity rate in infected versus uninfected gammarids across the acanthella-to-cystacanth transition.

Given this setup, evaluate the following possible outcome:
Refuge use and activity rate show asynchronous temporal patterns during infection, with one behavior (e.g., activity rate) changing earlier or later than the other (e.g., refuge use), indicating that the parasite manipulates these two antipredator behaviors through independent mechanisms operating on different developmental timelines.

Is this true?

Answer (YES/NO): YES